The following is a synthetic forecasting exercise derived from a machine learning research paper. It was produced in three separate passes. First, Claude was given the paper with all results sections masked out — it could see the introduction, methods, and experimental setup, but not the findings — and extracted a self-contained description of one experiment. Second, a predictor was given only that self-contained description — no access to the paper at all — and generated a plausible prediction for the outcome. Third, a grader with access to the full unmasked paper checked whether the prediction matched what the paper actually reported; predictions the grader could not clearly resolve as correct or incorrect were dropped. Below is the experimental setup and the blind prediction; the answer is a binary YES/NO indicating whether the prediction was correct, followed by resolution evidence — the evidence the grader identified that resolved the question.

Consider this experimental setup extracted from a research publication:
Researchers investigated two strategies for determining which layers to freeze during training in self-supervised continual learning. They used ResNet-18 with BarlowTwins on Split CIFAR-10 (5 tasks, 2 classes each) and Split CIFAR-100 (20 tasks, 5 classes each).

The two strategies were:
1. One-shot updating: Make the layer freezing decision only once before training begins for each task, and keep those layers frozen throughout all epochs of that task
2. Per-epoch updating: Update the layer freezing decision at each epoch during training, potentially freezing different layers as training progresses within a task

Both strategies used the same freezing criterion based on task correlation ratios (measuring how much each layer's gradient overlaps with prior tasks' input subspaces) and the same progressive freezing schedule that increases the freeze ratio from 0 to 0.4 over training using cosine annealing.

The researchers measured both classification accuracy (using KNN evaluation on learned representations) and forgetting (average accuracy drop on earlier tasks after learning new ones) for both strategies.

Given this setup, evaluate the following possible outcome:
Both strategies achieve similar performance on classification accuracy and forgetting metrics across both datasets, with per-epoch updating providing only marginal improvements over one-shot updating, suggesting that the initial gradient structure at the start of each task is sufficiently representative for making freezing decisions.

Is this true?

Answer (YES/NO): YES